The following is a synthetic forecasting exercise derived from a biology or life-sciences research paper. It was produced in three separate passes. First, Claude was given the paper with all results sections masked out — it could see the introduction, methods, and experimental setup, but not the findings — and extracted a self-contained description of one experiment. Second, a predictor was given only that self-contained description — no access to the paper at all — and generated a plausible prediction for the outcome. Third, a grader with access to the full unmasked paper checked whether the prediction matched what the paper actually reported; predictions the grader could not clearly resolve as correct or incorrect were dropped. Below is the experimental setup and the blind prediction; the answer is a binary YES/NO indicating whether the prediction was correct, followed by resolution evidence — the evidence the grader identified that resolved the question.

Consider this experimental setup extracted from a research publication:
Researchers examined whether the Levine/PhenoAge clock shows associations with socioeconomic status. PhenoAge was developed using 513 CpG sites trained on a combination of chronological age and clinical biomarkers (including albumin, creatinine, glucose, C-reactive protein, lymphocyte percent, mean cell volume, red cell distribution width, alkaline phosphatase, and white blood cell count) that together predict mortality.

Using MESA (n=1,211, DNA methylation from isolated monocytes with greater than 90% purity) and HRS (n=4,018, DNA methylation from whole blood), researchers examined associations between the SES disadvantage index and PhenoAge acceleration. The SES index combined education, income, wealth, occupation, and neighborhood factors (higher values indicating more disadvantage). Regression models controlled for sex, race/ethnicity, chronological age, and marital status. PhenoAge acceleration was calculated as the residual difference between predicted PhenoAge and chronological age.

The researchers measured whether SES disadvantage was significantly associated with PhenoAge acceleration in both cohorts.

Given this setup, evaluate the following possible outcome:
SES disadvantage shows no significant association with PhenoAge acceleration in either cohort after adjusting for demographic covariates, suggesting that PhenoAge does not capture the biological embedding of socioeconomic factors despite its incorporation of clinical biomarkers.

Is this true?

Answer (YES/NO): NO